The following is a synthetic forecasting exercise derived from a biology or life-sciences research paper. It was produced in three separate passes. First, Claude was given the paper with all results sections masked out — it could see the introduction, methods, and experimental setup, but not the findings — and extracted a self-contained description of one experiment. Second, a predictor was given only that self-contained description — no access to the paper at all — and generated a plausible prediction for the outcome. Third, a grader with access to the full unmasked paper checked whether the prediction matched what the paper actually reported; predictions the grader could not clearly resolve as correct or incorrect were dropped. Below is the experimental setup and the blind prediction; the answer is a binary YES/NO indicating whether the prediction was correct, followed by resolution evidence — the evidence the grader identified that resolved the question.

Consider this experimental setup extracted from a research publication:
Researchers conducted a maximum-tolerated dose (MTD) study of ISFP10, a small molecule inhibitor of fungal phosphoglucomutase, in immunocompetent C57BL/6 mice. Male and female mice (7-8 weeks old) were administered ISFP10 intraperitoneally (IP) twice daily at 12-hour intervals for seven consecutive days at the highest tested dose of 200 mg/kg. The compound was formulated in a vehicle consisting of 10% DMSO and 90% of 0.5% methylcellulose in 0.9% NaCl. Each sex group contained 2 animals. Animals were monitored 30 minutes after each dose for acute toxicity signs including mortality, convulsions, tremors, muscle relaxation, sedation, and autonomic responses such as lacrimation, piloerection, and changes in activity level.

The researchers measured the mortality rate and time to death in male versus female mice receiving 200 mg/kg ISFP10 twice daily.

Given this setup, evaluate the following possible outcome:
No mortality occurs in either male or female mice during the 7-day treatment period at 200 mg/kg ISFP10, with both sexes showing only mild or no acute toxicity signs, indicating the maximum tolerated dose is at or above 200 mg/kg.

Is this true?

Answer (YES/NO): NO